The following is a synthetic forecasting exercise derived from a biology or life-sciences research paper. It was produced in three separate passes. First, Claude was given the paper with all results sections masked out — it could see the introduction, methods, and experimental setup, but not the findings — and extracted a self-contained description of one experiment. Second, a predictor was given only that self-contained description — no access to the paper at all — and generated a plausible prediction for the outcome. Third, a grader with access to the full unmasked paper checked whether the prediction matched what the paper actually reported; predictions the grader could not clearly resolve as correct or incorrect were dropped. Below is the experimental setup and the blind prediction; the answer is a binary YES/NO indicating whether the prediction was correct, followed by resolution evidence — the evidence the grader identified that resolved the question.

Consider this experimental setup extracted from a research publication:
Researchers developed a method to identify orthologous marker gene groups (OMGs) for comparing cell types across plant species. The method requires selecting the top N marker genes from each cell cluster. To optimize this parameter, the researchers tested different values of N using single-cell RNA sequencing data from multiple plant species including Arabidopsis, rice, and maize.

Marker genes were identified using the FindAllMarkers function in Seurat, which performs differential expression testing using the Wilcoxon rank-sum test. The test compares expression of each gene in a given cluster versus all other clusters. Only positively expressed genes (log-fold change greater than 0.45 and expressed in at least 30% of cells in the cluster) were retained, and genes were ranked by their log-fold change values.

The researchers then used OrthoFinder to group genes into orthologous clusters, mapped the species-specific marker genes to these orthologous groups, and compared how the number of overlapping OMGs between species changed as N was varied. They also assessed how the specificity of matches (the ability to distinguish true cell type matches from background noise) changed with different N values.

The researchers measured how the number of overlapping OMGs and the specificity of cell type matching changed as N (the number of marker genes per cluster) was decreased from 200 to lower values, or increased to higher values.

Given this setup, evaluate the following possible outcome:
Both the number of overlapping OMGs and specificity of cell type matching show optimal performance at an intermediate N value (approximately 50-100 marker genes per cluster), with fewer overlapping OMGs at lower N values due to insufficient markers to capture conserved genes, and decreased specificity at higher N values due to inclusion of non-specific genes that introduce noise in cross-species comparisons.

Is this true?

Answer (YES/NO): NO